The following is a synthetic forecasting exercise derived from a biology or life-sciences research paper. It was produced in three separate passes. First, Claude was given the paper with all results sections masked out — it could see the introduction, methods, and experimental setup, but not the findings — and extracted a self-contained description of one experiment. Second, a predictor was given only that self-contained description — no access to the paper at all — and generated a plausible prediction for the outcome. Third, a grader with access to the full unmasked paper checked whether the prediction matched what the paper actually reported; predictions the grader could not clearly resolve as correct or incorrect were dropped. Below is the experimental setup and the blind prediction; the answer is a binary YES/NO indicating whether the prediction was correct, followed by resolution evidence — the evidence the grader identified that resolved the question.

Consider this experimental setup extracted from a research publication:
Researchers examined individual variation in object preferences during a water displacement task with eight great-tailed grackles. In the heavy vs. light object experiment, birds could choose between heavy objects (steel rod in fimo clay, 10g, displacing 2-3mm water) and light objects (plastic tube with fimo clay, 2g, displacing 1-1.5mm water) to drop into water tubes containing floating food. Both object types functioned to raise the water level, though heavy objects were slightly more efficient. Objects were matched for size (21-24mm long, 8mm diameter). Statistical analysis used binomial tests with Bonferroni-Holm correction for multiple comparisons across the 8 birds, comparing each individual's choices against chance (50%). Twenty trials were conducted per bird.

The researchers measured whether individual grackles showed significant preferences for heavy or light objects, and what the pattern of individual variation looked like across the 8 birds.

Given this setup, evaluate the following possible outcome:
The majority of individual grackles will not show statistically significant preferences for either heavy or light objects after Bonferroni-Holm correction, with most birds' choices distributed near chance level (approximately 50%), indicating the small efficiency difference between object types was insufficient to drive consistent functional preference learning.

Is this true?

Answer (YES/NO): NO